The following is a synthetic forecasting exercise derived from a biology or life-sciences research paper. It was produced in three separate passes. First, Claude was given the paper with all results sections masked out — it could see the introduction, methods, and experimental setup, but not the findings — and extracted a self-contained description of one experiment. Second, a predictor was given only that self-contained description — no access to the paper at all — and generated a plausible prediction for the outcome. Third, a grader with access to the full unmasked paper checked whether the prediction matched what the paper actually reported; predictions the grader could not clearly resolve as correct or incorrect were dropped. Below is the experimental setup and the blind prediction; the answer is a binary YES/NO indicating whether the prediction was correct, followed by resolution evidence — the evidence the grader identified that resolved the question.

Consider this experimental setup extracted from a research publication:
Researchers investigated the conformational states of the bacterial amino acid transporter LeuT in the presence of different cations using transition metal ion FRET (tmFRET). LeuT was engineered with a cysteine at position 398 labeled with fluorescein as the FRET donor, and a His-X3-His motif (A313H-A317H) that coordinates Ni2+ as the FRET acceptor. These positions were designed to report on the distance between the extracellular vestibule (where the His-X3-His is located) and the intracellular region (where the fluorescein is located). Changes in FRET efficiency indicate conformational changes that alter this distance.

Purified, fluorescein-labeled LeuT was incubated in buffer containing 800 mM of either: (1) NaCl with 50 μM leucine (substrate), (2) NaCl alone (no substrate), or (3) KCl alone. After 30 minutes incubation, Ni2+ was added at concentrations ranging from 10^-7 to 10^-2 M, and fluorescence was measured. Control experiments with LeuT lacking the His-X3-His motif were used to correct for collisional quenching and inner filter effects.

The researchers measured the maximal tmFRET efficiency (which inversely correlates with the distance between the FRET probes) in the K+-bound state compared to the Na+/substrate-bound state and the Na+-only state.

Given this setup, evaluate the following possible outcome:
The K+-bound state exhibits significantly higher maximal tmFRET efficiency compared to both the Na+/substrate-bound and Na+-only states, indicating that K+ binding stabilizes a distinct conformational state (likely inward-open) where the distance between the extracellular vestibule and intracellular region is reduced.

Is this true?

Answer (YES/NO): NO